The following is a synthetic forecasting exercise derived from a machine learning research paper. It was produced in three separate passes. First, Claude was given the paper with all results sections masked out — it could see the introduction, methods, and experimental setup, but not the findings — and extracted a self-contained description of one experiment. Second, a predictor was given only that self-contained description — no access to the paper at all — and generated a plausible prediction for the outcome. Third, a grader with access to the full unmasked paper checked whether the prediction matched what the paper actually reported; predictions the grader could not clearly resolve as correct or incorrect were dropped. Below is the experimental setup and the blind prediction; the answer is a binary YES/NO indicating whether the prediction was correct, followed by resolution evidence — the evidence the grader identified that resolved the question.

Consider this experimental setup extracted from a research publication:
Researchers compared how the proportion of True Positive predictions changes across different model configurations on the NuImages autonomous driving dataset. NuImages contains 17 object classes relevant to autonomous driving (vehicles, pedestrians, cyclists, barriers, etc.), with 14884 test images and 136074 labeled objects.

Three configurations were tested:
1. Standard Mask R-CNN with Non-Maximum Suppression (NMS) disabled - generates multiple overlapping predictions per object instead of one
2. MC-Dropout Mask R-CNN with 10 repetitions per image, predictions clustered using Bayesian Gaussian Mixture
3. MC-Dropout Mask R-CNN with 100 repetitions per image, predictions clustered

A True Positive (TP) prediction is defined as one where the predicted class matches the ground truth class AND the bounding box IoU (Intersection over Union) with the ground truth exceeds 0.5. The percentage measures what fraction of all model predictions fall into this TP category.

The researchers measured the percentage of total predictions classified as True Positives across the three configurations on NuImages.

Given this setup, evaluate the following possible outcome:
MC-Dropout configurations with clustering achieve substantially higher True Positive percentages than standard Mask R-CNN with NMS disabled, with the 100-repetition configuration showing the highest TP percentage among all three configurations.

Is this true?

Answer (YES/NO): NO